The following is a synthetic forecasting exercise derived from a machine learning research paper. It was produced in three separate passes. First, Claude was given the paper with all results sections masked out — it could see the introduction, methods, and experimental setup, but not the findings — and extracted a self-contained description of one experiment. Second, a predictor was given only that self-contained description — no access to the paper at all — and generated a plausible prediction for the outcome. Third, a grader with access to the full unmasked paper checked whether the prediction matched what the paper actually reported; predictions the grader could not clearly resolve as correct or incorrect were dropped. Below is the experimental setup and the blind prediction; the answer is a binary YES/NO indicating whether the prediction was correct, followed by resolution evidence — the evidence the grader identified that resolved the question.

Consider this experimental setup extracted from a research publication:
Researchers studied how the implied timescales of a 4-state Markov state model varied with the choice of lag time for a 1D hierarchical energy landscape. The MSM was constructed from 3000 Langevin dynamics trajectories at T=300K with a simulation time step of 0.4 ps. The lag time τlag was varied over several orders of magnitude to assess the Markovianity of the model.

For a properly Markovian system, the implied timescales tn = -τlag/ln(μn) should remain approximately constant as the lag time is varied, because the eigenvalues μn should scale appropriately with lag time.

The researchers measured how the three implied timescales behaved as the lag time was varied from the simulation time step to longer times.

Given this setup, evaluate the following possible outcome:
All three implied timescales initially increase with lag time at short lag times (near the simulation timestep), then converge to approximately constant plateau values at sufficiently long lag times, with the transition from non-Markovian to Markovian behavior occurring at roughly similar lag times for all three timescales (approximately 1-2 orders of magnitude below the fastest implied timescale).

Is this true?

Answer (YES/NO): NO